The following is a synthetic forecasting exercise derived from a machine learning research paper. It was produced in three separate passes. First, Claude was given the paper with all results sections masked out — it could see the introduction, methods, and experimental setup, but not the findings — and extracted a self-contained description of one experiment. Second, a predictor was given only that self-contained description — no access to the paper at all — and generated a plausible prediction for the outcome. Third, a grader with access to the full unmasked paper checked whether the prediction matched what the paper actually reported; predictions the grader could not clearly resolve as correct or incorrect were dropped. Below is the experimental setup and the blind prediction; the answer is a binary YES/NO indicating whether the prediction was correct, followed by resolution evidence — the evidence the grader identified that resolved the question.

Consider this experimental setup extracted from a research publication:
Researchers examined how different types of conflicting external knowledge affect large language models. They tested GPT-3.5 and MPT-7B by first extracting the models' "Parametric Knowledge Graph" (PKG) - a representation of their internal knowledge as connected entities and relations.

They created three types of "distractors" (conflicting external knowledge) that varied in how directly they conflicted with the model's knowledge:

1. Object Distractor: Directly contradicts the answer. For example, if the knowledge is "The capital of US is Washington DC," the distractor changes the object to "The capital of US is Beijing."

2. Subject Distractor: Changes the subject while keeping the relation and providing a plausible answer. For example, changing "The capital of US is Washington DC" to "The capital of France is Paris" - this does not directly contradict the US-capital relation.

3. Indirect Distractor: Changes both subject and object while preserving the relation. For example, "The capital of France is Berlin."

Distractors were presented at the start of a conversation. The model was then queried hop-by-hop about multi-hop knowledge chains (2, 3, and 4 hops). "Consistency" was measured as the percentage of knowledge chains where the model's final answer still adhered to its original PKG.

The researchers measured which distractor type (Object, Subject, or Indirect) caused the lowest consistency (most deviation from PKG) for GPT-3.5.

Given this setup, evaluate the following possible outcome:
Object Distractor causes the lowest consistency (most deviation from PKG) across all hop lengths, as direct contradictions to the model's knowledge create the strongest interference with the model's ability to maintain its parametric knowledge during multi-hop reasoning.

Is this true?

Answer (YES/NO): YES